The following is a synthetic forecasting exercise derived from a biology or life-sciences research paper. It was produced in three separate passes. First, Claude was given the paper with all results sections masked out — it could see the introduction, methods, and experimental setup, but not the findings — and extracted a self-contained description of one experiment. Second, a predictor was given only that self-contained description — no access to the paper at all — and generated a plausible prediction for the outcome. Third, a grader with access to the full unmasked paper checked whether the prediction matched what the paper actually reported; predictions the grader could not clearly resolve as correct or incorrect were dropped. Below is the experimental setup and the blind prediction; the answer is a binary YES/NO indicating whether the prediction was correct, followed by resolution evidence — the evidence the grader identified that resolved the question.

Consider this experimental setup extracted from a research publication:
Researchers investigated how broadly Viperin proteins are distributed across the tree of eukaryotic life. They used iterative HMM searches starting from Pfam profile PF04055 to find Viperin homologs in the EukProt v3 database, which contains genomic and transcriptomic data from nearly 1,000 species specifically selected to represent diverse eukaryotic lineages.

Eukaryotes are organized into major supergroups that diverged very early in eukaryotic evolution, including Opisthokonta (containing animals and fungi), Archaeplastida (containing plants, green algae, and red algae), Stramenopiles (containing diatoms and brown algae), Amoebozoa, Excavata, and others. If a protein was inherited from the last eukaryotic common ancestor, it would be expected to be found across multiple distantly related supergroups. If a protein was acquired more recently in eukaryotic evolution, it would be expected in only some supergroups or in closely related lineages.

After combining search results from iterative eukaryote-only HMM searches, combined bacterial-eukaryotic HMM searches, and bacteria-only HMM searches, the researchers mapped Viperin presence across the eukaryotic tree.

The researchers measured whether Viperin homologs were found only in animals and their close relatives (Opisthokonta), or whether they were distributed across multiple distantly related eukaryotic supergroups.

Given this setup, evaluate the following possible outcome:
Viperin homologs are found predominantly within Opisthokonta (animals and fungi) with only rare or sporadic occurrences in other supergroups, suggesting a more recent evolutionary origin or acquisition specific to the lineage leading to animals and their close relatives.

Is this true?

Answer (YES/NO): NO